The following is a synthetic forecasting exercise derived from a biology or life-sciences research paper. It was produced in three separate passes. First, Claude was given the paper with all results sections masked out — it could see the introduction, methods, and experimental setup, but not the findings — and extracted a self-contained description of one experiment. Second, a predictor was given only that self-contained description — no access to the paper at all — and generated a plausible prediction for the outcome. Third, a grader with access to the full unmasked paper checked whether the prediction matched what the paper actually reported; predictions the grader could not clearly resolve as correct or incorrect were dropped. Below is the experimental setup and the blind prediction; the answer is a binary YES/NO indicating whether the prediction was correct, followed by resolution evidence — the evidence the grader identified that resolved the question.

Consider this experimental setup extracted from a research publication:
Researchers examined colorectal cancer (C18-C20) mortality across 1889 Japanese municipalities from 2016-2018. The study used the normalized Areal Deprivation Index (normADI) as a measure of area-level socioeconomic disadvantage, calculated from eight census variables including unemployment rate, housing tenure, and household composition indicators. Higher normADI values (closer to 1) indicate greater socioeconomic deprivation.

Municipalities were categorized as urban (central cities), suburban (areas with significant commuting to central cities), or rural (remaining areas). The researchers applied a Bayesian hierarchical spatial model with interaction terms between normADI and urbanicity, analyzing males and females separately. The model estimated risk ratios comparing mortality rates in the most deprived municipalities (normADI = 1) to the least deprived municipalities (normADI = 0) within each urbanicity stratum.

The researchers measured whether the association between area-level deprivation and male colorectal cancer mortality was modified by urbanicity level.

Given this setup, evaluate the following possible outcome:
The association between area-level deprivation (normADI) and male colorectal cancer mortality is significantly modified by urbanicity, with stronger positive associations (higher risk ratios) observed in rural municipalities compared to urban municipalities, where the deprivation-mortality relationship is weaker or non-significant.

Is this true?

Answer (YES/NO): NO